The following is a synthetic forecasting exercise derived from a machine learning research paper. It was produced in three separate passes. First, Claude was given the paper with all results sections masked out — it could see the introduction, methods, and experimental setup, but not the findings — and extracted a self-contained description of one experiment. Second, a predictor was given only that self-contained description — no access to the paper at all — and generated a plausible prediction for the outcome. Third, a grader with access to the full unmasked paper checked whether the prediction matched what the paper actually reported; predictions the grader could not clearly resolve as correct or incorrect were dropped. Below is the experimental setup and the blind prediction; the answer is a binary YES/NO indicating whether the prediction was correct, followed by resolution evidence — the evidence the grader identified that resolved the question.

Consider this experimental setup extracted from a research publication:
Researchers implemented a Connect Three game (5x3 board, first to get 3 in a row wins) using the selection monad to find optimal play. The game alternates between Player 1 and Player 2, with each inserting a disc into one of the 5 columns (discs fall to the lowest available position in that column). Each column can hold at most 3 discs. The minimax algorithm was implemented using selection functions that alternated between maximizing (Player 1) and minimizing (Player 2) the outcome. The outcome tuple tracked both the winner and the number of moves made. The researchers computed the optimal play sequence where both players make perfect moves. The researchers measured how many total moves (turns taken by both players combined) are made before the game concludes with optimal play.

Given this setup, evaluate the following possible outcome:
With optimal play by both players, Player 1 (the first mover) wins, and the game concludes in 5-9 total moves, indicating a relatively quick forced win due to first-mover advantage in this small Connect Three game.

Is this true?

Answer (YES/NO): YES